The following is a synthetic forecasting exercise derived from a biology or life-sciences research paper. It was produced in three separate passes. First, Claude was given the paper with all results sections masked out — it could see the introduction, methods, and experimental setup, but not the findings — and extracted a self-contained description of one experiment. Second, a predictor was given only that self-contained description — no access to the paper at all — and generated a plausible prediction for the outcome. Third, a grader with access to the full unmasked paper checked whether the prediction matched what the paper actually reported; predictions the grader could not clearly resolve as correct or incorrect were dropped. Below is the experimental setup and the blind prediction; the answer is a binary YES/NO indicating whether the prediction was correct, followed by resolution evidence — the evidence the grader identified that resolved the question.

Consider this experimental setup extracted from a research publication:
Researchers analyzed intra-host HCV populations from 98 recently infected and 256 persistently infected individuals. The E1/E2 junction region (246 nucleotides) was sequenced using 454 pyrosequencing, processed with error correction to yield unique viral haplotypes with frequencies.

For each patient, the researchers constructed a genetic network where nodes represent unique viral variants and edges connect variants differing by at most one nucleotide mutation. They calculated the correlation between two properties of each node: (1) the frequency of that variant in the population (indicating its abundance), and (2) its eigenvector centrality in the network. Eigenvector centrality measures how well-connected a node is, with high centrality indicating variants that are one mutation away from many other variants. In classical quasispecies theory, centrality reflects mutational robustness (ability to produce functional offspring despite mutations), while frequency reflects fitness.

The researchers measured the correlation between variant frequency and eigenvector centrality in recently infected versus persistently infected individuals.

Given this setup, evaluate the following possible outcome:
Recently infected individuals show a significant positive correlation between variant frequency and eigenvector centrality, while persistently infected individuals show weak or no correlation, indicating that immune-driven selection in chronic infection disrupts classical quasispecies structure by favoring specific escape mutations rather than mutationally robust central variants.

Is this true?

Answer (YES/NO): NO